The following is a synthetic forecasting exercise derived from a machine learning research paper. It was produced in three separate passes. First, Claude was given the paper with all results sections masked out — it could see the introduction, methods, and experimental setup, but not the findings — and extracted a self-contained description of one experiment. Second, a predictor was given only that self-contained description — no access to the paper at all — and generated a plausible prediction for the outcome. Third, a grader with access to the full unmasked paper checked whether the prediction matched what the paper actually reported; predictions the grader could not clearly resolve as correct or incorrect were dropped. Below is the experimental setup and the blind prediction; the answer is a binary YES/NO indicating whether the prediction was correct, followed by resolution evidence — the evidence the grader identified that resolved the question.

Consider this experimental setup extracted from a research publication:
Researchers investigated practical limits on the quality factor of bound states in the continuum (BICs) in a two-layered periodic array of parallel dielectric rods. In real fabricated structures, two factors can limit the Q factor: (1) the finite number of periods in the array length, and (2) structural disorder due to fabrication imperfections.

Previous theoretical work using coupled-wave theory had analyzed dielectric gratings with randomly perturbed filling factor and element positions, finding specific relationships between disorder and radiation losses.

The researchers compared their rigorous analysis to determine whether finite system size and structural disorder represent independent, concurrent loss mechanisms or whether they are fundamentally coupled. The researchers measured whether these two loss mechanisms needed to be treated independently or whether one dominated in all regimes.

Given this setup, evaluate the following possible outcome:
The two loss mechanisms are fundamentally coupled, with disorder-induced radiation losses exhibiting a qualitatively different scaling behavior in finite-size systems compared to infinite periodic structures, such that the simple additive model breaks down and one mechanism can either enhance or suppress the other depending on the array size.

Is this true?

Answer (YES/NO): NO